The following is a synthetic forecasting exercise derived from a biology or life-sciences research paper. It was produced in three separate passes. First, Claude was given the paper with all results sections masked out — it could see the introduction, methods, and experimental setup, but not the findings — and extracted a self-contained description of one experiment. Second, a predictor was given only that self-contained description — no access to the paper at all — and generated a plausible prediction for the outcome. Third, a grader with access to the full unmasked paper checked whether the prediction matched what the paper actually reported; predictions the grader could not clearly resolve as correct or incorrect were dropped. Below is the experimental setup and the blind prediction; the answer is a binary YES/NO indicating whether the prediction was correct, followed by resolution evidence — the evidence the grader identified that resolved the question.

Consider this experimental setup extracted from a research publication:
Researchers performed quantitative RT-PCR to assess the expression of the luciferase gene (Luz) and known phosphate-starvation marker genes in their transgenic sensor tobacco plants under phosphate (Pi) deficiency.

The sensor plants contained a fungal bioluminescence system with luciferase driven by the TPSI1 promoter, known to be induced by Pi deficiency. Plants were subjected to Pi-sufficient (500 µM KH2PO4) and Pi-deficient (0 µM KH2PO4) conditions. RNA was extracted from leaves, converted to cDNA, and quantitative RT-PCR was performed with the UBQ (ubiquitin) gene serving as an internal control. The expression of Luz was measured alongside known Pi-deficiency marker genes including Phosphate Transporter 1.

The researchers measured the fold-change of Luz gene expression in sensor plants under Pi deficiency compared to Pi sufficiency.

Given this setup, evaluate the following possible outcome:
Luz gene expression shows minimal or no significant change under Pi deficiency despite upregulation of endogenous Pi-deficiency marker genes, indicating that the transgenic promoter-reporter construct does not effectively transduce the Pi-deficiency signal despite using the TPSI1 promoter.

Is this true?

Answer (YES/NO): NO